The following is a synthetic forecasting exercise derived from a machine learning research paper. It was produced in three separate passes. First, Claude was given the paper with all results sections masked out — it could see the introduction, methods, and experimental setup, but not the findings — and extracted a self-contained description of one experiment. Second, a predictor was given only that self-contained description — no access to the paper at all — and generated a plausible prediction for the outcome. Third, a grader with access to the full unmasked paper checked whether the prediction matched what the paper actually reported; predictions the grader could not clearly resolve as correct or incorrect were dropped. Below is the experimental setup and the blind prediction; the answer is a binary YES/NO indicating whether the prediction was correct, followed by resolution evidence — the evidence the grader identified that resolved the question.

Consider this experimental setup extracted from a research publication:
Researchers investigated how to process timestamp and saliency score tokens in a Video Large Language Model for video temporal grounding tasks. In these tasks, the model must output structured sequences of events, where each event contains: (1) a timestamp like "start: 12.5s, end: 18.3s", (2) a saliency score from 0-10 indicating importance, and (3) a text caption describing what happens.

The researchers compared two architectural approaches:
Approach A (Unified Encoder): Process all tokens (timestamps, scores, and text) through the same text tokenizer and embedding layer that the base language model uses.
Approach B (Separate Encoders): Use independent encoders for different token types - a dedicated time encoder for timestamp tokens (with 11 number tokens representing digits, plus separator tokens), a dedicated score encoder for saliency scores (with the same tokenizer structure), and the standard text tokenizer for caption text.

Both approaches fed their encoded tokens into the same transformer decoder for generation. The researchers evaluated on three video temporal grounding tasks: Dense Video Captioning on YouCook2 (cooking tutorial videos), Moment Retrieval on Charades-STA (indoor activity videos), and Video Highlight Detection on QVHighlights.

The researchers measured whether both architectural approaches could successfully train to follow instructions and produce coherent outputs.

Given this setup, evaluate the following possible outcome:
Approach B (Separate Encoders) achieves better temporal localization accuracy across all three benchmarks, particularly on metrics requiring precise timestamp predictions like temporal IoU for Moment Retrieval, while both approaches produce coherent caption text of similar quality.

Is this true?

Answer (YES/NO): NO